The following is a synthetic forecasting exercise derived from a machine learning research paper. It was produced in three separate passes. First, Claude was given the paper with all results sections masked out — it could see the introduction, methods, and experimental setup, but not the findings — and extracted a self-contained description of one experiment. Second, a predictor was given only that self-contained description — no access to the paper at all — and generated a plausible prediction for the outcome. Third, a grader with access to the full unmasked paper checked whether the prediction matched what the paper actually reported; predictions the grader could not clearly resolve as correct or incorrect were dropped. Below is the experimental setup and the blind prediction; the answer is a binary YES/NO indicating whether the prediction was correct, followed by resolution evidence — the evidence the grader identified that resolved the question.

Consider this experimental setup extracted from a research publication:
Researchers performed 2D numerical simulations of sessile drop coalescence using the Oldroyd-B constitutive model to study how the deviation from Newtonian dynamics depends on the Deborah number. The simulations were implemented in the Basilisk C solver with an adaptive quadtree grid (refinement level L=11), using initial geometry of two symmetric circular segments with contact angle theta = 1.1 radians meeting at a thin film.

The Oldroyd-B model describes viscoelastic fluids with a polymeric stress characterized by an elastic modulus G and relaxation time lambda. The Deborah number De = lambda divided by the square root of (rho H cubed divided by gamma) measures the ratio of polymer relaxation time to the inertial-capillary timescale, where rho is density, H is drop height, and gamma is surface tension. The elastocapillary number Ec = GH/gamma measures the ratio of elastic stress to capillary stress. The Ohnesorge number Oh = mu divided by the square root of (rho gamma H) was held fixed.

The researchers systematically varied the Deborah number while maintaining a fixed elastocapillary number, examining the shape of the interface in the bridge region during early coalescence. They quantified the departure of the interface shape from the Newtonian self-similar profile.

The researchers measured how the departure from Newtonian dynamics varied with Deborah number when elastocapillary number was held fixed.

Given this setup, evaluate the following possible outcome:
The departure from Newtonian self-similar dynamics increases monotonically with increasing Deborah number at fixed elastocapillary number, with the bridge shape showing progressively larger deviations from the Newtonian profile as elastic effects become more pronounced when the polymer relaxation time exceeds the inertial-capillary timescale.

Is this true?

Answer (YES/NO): YES